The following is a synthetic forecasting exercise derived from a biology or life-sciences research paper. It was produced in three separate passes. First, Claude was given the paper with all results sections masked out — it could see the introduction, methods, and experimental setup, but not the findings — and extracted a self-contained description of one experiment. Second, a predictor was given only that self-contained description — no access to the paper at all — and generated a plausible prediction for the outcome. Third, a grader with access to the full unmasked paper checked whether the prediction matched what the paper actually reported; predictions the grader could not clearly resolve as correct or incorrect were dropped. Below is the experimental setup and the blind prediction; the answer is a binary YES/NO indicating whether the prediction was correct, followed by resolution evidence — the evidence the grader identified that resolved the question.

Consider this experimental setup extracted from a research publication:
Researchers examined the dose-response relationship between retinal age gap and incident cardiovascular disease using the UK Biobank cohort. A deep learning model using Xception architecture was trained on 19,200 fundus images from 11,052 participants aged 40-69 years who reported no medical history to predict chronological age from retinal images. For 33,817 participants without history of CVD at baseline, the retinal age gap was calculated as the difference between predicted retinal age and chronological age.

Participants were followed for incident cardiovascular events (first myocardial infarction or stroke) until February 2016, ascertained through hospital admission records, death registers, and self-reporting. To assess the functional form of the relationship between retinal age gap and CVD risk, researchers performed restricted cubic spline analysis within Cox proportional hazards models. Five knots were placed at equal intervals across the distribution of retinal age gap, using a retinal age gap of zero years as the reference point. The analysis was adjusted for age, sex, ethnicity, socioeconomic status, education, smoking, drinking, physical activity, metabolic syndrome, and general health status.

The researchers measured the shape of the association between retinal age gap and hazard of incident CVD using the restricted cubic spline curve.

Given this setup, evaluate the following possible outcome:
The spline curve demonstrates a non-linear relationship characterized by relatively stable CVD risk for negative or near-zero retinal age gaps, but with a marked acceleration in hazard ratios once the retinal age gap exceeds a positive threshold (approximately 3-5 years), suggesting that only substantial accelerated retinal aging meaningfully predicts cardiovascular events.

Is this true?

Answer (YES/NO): NO